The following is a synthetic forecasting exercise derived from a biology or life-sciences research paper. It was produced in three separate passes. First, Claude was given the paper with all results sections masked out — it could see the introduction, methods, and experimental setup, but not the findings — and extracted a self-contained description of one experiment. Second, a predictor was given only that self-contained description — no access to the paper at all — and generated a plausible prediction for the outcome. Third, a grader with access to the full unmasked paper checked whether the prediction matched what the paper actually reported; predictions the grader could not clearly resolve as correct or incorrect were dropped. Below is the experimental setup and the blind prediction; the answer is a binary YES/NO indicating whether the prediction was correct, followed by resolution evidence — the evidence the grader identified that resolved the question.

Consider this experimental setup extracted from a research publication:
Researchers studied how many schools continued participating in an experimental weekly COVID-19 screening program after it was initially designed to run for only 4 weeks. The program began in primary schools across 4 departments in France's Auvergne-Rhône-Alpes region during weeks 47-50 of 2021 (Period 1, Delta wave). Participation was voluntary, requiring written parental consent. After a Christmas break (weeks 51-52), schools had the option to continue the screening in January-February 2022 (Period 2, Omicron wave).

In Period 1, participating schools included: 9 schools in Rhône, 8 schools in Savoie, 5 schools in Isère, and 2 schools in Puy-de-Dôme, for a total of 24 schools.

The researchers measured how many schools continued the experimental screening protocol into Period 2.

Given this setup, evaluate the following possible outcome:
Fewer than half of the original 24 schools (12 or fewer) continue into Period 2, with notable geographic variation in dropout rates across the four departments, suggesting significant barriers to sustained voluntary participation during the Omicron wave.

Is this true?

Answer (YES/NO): NO